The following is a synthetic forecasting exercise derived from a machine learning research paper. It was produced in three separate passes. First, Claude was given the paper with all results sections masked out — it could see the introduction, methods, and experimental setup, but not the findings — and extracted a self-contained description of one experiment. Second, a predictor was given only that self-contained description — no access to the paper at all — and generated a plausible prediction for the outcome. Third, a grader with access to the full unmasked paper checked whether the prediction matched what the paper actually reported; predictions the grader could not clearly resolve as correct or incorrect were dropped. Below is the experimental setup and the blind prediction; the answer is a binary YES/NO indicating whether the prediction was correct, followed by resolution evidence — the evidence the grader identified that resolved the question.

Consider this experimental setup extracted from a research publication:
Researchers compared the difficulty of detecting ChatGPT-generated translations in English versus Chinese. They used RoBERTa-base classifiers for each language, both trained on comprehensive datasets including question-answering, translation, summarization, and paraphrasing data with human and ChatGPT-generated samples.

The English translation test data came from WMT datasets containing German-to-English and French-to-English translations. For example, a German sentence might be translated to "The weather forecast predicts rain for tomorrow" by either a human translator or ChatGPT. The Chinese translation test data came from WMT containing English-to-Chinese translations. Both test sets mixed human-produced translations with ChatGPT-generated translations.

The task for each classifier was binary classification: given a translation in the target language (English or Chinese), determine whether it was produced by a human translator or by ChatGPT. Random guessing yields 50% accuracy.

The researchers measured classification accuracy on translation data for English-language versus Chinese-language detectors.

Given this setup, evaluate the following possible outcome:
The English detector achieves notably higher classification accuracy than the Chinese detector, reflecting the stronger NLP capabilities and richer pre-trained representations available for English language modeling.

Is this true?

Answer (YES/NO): YES